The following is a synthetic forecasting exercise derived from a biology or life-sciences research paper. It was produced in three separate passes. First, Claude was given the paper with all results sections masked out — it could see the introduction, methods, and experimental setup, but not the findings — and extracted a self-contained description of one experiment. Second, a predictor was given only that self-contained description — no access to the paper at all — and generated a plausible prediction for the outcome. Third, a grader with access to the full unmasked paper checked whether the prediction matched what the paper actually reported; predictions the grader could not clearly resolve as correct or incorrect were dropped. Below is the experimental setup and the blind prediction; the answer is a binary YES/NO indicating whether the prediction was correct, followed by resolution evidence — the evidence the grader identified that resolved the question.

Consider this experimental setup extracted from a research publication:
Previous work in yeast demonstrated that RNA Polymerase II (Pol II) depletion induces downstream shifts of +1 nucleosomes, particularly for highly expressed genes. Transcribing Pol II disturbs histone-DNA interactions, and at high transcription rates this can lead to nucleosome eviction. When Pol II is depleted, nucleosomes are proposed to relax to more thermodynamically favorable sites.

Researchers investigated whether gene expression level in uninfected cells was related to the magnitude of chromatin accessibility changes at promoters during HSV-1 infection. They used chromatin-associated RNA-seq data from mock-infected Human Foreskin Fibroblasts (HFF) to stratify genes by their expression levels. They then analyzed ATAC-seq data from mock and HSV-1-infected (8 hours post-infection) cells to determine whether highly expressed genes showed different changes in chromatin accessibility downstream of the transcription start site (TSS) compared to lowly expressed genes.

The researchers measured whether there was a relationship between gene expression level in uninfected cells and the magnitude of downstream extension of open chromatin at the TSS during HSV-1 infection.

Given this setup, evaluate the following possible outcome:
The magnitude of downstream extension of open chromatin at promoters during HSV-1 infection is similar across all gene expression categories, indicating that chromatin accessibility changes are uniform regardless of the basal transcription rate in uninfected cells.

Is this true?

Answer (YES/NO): NO